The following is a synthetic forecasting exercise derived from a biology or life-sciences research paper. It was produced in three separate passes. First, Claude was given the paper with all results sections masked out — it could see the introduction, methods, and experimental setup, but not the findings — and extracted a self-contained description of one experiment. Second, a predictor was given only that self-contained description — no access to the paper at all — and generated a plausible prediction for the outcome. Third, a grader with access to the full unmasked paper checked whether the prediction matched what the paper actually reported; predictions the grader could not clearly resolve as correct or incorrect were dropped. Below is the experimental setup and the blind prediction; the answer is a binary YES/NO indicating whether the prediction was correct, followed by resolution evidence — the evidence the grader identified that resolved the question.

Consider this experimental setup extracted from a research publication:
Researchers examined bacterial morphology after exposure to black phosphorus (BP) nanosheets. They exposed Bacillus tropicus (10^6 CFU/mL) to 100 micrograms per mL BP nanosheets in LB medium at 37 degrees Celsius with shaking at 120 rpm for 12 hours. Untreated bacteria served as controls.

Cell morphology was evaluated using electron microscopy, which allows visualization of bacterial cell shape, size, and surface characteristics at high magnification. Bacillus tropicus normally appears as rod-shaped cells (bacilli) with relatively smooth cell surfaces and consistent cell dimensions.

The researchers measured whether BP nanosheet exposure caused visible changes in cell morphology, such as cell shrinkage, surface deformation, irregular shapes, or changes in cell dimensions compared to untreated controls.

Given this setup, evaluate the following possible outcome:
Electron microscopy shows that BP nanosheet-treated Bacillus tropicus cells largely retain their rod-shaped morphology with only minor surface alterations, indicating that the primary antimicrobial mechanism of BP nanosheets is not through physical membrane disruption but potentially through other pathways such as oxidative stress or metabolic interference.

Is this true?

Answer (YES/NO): YES